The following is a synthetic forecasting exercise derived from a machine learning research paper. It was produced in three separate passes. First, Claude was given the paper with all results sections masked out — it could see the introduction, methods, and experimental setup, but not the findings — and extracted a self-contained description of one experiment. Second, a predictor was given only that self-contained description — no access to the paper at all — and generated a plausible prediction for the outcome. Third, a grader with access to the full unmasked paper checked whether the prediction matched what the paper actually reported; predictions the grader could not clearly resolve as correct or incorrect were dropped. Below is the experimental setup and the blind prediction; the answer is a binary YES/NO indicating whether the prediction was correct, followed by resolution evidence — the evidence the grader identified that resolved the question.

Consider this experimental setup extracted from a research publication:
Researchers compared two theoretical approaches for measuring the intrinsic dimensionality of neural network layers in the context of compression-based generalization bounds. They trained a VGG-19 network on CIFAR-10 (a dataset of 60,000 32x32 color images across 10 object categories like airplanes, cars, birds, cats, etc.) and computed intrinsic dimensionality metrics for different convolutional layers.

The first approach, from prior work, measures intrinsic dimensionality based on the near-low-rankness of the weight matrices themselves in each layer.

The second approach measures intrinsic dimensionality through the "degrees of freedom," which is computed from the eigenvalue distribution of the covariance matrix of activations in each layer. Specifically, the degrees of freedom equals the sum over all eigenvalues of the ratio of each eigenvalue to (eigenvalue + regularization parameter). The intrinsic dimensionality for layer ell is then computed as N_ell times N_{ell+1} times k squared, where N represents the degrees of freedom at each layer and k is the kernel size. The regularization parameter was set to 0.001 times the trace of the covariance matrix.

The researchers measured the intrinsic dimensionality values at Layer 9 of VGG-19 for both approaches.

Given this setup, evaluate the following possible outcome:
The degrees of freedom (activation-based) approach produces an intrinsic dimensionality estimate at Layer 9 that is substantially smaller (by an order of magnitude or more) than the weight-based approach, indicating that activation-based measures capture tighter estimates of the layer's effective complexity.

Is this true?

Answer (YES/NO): NO